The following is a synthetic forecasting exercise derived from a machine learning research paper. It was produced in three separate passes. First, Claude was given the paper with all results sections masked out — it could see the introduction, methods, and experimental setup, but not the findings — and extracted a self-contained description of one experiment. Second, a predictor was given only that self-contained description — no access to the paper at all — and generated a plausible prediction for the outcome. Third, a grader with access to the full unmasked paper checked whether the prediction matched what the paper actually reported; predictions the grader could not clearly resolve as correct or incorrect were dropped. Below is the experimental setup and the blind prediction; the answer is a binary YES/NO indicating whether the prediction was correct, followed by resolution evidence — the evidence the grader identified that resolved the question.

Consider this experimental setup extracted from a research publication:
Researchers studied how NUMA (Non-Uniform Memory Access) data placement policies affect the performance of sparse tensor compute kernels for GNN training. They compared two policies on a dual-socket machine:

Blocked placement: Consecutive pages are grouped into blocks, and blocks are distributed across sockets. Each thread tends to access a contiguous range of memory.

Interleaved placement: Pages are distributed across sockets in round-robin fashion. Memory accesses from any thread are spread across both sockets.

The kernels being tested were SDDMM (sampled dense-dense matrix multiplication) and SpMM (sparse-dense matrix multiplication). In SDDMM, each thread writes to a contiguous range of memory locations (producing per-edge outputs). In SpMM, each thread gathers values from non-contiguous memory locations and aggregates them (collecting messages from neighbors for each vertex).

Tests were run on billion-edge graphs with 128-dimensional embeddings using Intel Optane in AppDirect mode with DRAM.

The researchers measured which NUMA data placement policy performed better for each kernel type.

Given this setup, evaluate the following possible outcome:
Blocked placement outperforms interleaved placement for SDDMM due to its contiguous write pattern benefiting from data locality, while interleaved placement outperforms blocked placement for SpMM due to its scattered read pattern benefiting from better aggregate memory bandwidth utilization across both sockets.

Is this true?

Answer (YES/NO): YES